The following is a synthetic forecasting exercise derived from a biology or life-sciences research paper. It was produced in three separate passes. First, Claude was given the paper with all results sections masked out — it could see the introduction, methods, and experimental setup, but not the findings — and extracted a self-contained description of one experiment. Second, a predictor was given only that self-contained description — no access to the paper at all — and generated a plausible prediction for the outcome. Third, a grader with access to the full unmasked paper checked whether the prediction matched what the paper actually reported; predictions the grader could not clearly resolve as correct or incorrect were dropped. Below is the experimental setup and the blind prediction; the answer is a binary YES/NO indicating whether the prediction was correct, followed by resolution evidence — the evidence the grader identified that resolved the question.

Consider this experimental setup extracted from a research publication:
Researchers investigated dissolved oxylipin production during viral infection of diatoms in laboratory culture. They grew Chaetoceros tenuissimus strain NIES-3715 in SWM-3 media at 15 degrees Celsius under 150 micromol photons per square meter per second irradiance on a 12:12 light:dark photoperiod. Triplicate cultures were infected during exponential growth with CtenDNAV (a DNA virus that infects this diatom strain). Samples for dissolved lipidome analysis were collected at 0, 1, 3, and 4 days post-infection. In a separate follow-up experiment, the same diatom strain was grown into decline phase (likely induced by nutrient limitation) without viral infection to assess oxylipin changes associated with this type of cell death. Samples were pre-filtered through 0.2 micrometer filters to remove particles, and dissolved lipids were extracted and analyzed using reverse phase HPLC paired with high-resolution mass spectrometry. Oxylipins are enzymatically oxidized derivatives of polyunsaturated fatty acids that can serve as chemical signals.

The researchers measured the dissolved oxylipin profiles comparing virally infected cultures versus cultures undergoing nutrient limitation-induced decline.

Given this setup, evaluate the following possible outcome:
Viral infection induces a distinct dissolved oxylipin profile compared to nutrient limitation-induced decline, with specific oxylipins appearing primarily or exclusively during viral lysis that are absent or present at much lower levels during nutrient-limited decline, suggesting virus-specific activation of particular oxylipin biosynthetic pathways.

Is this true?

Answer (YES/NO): YES